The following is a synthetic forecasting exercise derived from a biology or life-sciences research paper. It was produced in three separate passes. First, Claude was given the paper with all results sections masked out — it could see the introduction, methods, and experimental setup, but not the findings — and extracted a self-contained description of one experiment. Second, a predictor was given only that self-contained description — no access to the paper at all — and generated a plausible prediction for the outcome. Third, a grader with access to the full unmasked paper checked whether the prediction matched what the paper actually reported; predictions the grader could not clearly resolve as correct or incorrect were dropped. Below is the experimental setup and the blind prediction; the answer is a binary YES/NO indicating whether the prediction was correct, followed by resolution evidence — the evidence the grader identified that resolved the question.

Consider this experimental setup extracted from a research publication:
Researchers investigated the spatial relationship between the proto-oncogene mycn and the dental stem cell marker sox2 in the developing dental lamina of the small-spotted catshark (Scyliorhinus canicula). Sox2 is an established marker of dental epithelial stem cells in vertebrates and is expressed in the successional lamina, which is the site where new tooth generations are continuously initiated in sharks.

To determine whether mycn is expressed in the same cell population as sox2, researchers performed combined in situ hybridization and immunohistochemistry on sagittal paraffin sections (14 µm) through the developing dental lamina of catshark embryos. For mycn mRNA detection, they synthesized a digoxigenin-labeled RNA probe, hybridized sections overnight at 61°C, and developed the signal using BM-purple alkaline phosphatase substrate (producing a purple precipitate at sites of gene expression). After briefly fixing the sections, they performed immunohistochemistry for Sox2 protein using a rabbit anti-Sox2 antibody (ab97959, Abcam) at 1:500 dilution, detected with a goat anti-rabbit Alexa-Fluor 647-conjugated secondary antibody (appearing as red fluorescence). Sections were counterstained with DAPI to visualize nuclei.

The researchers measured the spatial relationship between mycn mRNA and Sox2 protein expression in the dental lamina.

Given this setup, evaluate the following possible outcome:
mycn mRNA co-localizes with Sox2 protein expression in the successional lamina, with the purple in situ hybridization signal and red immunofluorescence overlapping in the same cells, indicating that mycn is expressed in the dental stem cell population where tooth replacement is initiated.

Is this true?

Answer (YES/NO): YES